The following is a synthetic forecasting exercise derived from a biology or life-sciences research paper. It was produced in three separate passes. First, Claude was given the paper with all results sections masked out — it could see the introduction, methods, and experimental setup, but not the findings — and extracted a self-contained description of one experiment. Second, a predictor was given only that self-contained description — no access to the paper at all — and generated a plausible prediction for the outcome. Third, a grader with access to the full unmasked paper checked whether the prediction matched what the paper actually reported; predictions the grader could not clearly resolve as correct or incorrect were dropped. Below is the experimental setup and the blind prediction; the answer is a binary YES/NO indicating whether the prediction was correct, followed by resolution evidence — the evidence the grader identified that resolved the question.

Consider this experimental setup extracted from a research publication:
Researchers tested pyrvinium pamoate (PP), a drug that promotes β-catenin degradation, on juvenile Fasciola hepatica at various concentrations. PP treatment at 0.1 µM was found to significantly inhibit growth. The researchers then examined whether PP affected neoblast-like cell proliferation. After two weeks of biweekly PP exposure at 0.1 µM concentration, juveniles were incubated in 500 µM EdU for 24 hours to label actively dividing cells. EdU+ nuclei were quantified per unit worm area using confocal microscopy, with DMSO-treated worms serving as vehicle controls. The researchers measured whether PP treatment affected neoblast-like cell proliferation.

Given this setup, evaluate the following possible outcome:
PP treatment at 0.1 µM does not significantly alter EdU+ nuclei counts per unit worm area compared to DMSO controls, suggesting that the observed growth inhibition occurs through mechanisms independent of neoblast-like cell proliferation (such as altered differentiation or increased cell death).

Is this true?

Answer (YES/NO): NO